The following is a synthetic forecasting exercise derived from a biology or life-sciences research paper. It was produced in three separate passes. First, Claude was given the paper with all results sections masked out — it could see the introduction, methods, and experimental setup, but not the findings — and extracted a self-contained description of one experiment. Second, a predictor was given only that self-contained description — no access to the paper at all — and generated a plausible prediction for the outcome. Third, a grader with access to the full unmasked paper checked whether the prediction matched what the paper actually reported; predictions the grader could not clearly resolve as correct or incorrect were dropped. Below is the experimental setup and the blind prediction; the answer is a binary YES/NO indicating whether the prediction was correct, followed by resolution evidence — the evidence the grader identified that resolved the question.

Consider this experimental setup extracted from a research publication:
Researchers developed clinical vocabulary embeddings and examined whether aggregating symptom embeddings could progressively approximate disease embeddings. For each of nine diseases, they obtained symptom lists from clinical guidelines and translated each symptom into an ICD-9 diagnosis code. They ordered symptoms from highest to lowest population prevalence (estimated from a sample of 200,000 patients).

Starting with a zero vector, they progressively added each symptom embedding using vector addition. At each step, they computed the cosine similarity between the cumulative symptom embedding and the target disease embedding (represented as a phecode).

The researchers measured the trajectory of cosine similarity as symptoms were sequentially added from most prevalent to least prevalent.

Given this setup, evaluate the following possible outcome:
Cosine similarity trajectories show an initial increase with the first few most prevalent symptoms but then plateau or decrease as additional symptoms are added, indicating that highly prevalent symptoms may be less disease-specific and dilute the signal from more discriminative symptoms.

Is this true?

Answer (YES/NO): NO